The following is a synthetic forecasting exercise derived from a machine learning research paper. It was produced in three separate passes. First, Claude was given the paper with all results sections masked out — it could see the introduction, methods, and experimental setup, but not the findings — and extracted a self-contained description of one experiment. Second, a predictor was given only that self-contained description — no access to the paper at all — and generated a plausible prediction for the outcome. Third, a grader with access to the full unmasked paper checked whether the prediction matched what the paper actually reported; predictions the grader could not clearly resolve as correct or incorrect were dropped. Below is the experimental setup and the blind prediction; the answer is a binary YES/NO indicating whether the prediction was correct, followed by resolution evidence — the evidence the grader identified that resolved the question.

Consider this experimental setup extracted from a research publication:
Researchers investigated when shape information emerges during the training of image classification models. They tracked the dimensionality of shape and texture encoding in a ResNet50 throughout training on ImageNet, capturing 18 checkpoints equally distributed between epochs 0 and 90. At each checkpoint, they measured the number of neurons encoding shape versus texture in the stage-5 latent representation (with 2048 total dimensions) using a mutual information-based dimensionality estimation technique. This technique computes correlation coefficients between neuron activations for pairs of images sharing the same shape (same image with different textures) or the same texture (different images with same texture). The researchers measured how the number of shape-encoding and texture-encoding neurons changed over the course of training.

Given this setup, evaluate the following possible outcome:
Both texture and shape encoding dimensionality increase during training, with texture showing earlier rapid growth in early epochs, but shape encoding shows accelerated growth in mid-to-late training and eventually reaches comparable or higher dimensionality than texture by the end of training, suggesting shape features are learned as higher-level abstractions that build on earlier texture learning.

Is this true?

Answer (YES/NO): NO